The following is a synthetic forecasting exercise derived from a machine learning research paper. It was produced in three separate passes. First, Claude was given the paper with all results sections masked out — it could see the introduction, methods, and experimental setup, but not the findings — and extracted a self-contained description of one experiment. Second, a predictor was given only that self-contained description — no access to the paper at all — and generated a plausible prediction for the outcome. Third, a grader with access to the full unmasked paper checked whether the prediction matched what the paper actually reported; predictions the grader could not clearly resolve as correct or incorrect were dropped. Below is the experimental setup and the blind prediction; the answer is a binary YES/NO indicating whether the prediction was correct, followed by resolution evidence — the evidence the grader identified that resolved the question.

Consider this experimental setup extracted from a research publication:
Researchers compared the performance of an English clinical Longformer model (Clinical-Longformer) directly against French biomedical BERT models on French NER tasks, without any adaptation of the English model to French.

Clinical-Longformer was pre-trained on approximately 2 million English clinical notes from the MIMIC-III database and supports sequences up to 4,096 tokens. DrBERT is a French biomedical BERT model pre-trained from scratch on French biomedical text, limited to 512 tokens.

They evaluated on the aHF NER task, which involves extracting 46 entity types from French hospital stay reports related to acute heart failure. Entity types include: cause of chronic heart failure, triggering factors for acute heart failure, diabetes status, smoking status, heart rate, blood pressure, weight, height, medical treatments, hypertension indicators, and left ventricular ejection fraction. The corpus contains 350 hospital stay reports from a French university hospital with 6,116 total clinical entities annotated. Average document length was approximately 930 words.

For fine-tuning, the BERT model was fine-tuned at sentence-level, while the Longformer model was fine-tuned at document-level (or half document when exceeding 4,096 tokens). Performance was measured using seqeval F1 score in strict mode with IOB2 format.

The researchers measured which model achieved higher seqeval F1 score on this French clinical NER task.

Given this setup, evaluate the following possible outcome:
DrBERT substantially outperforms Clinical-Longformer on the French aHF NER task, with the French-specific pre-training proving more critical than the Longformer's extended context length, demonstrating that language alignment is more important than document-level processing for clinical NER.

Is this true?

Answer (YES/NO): YES